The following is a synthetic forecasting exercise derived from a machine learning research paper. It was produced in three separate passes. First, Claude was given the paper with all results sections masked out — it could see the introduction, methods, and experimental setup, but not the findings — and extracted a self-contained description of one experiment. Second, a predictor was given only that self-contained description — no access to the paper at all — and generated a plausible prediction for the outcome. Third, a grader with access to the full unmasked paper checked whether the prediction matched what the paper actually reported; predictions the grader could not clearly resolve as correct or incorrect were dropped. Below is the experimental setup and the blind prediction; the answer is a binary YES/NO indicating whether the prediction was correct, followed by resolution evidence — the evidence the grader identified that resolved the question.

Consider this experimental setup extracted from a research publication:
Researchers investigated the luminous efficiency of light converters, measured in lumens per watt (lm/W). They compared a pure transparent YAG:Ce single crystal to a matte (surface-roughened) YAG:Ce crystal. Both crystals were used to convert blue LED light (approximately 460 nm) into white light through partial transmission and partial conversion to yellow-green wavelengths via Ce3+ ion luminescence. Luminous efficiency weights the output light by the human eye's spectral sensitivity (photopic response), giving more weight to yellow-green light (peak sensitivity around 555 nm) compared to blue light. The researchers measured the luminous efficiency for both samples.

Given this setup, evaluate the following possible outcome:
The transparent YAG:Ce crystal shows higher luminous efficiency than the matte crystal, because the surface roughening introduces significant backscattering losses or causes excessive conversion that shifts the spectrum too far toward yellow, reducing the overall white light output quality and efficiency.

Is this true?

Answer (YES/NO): NO